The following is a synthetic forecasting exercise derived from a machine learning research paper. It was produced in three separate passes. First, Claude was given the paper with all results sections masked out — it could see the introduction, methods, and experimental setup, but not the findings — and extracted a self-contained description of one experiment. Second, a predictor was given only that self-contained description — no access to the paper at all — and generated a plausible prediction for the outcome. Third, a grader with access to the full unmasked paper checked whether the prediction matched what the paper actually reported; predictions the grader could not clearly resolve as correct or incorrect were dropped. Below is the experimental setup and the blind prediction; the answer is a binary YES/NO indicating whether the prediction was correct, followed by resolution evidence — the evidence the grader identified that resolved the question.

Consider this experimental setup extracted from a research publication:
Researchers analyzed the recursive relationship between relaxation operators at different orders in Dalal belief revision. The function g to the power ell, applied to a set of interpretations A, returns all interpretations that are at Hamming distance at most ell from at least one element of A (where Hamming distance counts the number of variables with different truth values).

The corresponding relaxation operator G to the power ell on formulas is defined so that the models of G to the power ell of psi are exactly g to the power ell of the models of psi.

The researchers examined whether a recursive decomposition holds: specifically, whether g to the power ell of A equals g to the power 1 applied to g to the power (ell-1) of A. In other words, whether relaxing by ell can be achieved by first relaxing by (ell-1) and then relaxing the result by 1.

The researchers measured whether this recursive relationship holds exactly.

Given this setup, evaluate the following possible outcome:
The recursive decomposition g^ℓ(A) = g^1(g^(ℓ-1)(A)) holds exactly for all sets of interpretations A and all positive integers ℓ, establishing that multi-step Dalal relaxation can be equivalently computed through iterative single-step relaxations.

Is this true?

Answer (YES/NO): YES